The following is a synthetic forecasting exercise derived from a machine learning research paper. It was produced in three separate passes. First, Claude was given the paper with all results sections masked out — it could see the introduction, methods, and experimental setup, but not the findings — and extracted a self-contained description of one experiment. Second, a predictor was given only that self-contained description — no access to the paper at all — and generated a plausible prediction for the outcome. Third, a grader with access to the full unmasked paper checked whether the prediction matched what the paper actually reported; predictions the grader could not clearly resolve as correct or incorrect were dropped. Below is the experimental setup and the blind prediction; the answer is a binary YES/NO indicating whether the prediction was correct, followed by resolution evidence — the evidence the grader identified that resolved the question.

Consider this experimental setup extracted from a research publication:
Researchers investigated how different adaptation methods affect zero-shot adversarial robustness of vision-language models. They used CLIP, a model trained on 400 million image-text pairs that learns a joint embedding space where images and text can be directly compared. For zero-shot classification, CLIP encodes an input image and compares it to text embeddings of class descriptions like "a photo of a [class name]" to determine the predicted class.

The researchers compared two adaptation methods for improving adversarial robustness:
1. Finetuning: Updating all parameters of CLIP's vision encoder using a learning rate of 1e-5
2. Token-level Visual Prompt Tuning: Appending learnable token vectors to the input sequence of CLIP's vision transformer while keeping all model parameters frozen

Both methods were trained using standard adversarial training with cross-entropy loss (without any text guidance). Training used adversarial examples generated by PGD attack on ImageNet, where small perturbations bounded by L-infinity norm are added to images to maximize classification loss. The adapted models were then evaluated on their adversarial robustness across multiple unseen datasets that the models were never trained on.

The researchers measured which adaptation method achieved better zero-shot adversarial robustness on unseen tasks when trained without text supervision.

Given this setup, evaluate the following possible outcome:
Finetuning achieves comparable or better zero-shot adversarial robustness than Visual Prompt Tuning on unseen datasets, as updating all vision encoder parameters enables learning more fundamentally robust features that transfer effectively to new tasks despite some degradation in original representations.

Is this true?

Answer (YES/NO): NO